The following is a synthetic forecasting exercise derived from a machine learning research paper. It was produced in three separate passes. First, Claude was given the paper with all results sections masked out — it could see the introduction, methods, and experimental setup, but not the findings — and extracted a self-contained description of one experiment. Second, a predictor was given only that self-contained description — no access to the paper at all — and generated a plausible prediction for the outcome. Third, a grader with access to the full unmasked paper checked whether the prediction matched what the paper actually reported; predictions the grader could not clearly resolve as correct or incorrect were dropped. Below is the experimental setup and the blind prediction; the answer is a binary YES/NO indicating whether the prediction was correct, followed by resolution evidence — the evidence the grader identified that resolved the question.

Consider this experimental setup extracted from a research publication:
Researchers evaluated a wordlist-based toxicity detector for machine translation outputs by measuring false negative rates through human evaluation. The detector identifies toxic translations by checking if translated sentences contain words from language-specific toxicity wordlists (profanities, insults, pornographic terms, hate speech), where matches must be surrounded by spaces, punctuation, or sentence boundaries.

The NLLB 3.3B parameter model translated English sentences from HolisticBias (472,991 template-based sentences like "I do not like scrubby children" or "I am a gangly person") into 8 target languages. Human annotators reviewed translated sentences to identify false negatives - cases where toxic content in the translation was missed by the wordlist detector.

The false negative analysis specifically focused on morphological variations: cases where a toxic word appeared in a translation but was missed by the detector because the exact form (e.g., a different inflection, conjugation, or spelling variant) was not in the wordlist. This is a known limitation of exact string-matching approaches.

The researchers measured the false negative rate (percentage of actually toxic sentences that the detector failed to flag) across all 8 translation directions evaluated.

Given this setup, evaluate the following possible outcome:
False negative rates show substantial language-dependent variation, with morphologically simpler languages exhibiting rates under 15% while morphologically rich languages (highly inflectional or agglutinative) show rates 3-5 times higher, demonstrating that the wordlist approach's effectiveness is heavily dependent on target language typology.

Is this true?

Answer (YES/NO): NO